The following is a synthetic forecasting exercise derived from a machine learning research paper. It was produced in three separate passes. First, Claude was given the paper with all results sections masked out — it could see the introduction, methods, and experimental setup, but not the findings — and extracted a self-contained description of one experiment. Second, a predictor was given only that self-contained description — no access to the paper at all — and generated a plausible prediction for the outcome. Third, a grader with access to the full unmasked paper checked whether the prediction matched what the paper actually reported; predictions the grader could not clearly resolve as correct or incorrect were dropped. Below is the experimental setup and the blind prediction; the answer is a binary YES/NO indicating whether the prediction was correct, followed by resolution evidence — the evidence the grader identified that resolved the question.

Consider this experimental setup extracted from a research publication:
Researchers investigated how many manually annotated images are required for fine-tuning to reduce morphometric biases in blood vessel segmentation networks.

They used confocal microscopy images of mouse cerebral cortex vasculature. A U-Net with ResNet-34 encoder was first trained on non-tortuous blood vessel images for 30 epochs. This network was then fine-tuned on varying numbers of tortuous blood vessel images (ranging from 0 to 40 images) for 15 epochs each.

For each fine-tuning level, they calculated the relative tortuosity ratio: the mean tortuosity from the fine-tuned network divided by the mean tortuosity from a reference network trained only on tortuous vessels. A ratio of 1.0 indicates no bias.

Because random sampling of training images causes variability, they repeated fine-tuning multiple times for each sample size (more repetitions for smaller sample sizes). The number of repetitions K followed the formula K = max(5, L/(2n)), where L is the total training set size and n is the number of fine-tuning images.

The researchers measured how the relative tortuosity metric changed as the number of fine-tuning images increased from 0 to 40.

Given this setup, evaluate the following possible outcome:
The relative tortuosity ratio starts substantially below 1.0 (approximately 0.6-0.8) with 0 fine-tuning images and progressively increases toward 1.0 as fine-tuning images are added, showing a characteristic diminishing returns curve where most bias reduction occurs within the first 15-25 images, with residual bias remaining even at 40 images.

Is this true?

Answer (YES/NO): NO